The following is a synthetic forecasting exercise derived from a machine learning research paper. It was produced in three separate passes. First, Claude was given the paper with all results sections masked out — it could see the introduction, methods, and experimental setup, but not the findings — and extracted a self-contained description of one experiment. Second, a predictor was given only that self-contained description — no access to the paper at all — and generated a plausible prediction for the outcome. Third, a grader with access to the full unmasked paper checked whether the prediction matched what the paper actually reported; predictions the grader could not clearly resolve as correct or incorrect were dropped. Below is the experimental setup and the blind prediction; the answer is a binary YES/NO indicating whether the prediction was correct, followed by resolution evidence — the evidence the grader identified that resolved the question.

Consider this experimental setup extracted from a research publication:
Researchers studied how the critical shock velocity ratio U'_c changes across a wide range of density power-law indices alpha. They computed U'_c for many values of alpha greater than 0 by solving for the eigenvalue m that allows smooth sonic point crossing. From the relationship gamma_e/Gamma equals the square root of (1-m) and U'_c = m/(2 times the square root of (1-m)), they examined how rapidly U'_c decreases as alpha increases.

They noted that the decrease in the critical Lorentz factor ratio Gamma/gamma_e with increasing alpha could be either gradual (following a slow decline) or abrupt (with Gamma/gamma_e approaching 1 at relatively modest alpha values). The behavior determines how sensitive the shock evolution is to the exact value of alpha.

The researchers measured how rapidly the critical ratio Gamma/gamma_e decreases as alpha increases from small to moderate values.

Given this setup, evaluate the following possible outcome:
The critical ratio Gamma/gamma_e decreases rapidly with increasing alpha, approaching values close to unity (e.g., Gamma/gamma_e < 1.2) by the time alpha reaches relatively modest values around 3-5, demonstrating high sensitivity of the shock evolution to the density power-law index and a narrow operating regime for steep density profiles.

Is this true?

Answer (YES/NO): NO